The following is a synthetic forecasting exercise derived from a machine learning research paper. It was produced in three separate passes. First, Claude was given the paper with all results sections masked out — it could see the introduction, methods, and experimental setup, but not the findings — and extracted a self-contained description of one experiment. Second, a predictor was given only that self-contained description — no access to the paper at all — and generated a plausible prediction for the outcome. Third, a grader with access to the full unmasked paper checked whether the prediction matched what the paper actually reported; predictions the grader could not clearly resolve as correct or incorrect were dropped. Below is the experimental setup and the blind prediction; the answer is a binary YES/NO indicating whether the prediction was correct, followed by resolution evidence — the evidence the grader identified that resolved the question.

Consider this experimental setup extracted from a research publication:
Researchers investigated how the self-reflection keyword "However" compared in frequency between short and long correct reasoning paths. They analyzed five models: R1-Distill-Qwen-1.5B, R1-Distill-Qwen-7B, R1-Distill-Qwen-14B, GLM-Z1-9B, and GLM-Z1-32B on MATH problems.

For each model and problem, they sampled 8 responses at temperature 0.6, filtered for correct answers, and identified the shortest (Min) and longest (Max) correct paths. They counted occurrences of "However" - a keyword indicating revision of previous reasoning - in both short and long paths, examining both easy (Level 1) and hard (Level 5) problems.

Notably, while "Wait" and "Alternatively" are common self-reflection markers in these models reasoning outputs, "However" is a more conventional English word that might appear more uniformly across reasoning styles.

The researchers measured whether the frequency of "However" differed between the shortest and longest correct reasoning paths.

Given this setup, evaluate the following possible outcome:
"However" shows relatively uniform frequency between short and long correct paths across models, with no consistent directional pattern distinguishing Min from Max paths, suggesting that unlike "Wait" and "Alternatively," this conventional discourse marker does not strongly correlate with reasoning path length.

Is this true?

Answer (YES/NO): NO